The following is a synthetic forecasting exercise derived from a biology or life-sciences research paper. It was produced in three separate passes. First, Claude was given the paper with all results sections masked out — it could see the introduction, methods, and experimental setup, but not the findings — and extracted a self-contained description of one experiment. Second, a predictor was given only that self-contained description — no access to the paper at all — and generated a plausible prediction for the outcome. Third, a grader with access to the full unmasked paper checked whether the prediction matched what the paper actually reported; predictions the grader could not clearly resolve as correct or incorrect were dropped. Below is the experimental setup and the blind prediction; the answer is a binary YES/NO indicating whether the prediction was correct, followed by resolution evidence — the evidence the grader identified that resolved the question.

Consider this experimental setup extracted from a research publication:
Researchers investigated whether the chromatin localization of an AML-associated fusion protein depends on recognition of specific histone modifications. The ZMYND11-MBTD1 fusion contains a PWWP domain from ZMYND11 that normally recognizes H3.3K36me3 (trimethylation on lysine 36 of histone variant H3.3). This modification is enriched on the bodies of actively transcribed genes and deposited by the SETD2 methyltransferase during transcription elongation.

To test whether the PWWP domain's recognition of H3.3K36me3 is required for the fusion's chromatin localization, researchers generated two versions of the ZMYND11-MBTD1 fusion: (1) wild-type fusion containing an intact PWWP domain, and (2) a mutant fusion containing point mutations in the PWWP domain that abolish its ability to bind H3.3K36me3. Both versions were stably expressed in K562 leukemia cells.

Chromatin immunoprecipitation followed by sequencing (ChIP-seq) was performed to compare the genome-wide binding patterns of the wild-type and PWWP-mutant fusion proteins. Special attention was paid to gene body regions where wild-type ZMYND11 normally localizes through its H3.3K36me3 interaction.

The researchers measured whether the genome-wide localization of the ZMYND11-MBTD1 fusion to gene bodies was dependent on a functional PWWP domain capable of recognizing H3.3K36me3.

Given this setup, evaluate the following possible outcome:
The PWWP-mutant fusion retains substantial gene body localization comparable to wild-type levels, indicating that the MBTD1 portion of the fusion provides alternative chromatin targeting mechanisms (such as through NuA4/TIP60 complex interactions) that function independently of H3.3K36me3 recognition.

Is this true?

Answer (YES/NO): NO